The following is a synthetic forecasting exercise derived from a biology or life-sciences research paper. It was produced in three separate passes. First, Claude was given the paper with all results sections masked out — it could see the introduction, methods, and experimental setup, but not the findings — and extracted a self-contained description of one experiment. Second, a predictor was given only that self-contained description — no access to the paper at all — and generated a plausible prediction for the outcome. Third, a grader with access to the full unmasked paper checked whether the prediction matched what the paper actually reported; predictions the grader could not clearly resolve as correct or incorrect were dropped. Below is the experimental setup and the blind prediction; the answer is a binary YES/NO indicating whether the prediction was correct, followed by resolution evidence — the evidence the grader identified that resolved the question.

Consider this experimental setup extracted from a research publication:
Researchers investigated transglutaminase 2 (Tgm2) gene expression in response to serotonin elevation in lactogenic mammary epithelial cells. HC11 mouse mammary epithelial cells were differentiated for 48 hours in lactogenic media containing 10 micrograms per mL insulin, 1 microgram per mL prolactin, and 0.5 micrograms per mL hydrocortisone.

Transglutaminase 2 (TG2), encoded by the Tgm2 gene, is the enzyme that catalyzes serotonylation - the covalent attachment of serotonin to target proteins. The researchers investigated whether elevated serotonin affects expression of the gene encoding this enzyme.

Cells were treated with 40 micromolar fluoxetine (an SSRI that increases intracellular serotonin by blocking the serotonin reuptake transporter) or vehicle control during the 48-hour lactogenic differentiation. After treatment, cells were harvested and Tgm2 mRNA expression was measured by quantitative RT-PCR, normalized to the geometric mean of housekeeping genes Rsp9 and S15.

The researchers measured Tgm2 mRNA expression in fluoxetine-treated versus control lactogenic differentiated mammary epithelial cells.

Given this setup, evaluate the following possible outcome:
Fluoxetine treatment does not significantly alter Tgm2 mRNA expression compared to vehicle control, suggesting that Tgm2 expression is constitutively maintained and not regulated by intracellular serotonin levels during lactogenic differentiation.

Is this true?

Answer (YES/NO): YES